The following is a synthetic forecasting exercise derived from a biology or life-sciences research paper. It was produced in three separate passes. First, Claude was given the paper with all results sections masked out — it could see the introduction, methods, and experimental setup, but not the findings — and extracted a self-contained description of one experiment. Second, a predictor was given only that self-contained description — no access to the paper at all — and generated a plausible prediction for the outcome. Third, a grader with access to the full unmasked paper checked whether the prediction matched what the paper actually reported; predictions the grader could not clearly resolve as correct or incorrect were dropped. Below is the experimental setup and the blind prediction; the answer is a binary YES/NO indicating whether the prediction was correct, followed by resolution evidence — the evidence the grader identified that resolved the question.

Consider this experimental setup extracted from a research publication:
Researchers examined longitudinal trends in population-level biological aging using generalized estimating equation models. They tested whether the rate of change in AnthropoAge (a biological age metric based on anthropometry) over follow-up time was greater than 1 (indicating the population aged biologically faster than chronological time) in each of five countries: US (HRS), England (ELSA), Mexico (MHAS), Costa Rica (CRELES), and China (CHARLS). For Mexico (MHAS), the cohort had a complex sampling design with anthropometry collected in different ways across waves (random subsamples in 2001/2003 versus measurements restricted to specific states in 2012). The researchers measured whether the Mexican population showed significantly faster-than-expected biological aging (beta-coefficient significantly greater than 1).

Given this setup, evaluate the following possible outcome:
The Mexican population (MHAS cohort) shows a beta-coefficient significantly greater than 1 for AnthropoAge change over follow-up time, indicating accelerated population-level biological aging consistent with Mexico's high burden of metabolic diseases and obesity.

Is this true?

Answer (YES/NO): NO